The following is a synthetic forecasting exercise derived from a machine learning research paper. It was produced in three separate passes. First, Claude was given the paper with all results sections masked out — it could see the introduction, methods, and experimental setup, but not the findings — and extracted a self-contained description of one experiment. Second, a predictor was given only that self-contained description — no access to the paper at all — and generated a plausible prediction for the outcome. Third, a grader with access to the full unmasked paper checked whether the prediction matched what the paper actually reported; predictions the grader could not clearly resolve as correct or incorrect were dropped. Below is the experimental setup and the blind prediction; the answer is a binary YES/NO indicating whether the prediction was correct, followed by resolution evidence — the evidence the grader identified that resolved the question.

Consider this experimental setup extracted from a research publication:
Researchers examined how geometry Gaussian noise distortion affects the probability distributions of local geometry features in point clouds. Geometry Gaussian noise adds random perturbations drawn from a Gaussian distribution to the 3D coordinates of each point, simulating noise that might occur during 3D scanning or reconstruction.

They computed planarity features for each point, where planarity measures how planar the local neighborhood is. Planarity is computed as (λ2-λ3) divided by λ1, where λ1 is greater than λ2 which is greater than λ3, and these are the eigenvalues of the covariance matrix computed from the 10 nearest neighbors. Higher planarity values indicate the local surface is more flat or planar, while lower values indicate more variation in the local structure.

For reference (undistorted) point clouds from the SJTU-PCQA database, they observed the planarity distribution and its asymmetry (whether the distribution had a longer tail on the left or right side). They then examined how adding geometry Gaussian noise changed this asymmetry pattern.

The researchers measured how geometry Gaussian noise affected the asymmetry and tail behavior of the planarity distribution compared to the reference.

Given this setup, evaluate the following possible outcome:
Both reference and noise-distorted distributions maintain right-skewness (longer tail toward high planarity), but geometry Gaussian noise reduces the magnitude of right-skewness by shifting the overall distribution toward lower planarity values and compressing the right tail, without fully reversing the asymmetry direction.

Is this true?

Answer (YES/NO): NO